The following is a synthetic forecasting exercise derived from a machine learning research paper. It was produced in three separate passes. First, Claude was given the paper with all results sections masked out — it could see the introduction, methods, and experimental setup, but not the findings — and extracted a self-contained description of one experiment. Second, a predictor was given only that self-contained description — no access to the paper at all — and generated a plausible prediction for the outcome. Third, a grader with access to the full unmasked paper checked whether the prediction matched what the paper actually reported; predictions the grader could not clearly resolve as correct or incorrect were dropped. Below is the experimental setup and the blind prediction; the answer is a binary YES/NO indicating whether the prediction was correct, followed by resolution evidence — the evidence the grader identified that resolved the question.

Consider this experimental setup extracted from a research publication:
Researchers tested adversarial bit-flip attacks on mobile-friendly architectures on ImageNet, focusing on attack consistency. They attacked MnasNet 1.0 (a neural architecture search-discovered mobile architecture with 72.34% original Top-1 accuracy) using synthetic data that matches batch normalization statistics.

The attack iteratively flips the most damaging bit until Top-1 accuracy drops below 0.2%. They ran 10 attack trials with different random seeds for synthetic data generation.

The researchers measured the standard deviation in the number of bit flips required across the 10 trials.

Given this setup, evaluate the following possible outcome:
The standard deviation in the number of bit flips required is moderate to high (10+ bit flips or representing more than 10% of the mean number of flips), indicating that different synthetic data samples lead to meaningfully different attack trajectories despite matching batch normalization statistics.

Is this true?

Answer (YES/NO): NO